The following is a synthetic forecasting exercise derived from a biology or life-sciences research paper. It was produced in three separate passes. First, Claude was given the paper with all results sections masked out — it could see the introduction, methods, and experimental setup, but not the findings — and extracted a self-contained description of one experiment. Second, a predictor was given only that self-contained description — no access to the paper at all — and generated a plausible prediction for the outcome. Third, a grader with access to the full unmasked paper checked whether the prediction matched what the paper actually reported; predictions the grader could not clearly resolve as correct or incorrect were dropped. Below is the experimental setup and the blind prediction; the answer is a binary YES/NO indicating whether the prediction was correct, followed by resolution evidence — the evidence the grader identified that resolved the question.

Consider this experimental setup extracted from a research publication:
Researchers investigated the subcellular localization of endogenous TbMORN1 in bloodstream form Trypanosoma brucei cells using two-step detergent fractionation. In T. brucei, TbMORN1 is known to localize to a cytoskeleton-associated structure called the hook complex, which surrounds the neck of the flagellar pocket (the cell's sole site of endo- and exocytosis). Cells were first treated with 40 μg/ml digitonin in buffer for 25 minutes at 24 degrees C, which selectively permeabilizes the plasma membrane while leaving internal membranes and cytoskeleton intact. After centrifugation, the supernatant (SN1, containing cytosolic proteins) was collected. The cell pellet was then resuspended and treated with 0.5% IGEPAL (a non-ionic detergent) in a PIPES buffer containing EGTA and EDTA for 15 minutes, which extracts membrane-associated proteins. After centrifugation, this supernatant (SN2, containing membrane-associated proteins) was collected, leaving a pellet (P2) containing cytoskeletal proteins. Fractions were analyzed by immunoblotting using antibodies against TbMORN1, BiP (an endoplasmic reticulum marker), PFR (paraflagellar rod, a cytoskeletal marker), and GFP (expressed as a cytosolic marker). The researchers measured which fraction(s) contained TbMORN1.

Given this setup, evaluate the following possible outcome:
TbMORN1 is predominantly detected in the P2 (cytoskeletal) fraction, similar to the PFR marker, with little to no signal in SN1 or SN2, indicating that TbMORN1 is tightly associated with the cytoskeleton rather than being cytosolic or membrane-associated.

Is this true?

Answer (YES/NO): YES